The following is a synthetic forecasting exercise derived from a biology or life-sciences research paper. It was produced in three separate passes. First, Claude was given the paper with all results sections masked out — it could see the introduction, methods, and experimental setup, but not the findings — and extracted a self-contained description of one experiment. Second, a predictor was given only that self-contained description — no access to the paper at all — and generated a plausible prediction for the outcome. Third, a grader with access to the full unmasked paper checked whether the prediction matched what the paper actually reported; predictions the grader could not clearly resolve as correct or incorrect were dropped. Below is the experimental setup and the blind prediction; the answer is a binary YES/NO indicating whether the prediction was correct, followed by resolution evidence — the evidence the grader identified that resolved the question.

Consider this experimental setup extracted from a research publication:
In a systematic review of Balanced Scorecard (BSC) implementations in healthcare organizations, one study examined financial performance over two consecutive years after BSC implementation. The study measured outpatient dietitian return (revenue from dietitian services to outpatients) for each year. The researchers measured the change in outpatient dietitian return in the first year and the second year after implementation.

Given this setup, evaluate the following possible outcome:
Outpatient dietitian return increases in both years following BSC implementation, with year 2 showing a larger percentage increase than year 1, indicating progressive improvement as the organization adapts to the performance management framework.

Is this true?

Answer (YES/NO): NO